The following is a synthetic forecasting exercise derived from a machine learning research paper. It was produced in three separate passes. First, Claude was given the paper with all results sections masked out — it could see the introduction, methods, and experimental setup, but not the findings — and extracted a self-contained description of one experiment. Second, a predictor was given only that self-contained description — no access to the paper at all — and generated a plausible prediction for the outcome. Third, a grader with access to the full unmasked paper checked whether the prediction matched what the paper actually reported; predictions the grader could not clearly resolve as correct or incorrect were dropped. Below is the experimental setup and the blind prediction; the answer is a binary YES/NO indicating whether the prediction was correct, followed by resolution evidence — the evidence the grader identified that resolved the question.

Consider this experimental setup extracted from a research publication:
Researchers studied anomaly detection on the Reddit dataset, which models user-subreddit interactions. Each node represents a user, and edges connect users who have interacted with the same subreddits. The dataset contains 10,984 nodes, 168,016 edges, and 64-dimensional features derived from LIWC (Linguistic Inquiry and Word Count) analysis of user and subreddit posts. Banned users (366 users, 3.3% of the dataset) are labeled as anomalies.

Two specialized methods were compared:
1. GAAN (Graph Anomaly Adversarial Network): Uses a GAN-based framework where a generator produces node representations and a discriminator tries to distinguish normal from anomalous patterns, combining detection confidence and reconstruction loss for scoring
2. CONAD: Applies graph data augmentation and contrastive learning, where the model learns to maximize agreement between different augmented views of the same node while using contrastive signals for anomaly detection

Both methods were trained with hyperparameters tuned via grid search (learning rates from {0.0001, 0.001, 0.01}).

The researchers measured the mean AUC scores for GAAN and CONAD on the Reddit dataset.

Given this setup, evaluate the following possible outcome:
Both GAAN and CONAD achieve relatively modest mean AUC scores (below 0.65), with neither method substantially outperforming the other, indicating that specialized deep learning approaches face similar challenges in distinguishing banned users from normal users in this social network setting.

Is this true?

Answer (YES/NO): YES